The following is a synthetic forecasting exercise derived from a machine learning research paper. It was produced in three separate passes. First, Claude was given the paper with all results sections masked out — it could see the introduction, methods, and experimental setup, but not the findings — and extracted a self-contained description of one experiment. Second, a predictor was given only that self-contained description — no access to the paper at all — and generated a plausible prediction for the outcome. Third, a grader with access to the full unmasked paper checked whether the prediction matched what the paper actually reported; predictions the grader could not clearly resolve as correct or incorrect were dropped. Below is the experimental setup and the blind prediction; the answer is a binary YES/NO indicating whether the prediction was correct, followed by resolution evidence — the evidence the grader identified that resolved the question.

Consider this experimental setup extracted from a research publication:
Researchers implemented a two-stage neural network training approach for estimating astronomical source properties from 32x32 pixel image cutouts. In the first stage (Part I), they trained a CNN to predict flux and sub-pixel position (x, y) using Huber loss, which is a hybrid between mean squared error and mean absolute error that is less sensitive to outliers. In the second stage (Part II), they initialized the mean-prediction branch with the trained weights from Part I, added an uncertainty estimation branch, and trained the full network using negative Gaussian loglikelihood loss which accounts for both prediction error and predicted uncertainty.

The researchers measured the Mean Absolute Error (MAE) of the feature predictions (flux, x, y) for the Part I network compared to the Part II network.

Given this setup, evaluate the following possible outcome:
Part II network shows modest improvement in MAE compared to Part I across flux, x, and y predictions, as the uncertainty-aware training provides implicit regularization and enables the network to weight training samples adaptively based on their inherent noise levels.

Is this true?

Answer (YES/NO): YES